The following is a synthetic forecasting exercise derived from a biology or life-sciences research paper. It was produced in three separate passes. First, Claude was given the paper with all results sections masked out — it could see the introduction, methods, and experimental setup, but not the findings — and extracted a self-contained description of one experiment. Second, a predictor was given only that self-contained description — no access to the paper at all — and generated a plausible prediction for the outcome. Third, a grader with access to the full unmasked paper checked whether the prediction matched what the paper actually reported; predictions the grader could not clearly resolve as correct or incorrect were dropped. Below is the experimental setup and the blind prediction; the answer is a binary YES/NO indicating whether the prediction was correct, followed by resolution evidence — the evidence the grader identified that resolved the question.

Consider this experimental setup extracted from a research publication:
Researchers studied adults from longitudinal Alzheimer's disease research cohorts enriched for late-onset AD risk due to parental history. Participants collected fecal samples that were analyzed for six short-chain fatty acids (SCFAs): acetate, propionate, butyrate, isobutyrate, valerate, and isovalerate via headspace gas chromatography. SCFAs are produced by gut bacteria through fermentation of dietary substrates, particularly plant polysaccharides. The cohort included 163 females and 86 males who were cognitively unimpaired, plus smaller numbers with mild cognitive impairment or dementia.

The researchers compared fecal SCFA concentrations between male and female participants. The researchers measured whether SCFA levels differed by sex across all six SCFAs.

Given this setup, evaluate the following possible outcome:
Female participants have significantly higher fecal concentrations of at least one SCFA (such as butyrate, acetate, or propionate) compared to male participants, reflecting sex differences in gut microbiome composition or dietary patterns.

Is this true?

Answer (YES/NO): NO